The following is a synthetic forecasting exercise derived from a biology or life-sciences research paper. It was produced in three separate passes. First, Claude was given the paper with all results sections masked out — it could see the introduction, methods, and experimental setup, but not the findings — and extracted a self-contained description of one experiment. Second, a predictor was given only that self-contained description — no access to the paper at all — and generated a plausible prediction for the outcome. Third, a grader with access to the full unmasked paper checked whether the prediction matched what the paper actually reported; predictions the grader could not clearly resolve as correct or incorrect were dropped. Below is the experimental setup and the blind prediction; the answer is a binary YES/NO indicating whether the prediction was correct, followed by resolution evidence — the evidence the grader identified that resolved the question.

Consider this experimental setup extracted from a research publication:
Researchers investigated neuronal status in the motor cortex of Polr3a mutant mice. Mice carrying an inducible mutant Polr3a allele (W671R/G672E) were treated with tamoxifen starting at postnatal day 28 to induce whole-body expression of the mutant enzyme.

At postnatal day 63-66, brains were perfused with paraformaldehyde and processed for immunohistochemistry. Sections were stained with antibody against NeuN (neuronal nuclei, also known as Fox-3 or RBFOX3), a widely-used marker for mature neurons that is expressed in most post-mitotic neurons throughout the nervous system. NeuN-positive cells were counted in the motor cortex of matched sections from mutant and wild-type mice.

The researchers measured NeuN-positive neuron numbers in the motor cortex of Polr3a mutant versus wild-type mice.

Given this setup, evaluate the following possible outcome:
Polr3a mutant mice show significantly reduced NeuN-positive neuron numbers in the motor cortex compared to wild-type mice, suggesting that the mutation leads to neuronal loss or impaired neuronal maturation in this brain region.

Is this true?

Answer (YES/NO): YES